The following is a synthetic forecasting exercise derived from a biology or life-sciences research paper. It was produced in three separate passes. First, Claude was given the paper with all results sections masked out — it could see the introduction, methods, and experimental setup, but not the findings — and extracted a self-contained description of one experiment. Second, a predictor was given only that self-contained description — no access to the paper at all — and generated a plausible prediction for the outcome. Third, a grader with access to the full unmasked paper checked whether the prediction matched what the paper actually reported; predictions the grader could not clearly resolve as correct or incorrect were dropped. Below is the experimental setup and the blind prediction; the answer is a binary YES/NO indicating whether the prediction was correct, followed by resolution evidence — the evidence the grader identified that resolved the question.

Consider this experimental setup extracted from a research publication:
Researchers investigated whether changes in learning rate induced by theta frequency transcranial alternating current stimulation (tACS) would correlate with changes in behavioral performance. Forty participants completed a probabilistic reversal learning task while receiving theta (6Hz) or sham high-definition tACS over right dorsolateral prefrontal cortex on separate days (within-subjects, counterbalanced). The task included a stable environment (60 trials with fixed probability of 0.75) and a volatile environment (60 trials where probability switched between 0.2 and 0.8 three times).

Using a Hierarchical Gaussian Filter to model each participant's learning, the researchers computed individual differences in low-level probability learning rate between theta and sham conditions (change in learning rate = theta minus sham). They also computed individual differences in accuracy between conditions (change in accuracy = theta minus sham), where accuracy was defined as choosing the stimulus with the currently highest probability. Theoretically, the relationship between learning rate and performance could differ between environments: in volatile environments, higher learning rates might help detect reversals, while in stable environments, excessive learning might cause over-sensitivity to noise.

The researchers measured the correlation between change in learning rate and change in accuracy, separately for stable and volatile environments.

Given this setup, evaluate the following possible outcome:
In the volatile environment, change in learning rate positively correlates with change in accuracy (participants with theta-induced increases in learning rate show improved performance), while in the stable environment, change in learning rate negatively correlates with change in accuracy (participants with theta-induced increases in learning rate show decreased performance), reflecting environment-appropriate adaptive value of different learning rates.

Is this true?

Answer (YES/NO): NO